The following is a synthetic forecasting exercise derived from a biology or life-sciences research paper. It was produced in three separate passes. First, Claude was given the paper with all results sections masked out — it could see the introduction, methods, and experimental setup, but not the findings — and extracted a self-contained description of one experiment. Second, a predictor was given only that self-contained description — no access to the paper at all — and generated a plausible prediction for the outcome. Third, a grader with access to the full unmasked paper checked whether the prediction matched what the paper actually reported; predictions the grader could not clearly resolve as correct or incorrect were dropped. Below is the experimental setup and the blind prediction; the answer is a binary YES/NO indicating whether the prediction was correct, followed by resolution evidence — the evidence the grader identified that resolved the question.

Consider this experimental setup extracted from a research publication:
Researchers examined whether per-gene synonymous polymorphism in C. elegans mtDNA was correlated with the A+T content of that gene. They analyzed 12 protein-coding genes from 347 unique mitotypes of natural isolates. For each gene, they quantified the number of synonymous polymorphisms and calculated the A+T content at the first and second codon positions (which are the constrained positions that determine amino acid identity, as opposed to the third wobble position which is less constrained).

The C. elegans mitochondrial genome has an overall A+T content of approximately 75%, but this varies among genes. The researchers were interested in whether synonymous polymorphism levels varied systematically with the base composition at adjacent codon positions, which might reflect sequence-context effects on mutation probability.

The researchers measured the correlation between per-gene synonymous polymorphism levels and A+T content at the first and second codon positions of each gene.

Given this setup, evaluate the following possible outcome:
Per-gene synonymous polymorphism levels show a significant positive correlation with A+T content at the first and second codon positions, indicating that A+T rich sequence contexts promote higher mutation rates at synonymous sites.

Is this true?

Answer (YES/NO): NO